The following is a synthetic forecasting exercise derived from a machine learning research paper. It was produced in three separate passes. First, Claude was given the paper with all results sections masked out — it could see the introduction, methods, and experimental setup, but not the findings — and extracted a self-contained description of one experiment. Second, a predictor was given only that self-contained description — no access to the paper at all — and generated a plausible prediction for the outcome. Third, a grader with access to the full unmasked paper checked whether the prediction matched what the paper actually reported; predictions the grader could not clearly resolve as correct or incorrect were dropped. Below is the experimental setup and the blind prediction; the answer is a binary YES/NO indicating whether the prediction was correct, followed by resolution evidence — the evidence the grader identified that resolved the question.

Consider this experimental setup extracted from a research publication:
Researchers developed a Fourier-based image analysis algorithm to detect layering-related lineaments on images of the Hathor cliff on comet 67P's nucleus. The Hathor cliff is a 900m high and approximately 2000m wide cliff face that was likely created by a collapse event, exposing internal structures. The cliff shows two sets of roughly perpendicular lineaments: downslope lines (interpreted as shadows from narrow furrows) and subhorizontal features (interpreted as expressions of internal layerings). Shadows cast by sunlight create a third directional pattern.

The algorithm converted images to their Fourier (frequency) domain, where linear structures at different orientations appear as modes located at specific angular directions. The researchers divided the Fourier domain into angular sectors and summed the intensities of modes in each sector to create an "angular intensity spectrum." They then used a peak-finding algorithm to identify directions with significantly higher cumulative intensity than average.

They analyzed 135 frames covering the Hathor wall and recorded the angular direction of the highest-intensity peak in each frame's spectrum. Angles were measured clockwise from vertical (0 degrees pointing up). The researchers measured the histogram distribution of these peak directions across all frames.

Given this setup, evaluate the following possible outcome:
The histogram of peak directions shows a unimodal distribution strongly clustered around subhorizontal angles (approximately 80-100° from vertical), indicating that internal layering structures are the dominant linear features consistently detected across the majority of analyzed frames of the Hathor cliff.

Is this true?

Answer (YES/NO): NO